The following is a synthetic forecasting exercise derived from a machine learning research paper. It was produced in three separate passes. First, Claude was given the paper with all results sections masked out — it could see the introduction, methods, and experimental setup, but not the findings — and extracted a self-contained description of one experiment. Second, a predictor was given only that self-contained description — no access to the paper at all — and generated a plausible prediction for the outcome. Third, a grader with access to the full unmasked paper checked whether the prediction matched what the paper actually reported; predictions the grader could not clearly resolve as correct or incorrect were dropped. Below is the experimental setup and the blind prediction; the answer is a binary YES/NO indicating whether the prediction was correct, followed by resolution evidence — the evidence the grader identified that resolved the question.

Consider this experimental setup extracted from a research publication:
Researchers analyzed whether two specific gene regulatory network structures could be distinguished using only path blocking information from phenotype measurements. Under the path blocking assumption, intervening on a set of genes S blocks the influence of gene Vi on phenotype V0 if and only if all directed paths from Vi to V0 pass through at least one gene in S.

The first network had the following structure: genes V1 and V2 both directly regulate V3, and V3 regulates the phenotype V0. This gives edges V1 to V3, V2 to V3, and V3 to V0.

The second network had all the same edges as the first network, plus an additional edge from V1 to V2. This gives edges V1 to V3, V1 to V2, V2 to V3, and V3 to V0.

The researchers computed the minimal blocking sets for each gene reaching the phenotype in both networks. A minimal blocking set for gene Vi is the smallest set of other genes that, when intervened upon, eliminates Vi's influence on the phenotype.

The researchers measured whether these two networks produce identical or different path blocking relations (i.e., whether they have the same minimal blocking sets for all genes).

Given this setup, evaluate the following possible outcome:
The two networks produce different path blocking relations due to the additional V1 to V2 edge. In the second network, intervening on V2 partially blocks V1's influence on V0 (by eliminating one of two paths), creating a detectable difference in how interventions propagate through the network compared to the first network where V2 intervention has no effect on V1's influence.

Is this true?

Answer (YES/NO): NO